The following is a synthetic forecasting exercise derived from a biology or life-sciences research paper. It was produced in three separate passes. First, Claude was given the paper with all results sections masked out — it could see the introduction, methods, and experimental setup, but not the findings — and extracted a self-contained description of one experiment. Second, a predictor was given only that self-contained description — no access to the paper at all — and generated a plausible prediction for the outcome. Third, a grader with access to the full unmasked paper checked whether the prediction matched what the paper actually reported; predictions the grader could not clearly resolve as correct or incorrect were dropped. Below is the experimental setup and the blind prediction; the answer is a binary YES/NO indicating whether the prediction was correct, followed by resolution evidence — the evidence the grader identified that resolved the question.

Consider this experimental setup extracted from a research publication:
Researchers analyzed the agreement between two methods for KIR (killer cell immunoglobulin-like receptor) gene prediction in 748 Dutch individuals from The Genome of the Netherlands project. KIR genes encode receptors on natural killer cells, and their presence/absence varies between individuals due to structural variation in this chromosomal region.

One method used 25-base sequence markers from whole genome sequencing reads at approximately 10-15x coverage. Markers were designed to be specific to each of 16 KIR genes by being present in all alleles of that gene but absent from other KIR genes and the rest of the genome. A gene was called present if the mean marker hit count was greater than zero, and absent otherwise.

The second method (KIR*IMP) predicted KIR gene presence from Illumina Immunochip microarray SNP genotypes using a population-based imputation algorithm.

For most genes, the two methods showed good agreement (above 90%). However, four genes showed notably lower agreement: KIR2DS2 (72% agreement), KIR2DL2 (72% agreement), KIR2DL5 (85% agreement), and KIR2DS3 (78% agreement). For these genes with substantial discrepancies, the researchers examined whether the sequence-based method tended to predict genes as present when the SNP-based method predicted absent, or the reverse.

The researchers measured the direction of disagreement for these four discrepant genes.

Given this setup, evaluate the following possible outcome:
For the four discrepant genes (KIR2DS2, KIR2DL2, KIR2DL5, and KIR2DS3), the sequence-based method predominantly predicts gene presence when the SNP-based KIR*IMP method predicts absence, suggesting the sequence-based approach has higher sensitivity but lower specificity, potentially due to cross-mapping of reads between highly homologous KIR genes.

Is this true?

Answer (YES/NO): NO